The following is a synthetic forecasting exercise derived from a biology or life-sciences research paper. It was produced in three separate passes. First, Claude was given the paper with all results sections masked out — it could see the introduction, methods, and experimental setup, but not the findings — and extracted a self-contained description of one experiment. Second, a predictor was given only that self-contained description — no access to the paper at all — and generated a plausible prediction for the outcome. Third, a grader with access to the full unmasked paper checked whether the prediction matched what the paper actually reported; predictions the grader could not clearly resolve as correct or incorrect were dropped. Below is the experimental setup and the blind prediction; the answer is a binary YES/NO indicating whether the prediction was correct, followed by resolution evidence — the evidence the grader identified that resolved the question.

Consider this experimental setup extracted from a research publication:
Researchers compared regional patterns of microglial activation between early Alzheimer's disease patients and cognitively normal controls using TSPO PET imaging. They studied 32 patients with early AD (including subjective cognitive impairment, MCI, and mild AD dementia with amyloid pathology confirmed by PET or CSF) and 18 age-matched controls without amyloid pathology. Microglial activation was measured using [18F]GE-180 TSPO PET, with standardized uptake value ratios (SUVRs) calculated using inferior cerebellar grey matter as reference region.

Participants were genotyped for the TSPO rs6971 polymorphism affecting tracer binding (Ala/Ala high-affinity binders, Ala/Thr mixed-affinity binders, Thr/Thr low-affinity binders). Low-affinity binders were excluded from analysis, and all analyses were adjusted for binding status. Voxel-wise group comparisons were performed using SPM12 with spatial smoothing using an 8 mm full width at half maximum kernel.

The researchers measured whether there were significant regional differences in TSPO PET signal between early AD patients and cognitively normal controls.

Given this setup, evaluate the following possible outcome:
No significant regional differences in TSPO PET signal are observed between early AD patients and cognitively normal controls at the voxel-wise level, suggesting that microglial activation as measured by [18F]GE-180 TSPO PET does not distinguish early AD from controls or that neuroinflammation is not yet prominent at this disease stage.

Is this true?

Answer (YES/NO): NO